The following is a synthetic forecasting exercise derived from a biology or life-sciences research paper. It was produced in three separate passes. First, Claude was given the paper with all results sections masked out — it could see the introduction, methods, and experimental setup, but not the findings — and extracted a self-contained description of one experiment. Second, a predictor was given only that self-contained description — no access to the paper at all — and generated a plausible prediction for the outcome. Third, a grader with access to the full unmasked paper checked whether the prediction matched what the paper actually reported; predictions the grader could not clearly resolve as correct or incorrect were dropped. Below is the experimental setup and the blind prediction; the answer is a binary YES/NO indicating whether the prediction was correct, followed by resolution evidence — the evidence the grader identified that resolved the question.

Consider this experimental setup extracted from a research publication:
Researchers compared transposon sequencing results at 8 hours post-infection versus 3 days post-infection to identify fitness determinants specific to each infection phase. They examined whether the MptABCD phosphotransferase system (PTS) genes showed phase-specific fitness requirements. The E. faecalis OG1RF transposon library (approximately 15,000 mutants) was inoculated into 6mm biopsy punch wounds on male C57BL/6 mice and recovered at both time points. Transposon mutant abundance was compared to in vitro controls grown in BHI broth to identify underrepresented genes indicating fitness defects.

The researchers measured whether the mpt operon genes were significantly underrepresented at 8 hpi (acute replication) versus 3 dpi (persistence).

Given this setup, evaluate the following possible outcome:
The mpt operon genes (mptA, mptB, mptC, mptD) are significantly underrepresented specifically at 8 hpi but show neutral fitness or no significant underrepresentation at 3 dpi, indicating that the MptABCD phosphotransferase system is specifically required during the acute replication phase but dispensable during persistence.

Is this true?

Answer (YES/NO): NO